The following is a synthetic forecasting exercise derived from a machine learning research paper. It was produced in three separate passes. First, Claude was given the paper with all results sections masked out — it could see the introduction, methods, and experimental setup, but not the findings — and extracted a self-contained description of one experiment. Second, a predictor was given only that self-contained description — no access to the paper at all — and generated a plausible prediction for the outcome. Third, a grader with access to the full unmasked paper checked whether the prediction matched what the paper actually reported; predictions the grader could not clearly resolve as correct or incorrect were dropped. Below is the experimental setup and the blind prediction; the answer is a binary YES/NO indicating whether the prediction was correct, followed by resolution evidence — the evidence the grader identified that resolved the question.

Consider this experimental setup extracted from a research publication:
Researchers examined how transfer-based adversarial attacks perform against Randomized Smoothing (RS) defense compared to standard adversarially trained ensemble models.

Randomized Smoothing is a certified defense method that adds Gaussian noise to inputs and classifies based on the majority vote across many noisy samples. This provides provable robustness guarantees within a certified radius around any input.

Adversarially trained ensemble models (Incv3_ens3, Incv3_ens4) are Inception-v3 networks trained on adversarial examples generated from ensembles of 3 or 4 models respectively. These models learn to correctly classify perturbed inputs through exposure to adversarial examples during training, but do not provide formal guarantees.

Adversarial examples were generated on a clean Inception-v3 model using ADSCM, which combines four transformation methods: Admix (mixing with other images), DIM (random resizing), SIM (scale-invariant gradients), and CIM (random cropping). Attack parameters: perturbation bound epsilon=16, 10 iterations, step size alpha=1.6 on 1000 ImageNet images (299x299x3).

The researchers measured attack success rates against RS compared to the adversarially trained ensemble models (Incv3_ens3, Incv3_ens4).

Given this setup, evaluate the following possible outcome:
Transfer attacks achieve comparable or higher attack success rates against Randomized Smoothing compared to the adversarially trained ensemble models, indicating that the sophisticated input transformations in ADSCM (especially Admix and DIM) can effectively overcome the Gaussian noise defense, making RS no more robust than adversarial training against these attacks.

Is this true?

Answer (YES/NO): NO